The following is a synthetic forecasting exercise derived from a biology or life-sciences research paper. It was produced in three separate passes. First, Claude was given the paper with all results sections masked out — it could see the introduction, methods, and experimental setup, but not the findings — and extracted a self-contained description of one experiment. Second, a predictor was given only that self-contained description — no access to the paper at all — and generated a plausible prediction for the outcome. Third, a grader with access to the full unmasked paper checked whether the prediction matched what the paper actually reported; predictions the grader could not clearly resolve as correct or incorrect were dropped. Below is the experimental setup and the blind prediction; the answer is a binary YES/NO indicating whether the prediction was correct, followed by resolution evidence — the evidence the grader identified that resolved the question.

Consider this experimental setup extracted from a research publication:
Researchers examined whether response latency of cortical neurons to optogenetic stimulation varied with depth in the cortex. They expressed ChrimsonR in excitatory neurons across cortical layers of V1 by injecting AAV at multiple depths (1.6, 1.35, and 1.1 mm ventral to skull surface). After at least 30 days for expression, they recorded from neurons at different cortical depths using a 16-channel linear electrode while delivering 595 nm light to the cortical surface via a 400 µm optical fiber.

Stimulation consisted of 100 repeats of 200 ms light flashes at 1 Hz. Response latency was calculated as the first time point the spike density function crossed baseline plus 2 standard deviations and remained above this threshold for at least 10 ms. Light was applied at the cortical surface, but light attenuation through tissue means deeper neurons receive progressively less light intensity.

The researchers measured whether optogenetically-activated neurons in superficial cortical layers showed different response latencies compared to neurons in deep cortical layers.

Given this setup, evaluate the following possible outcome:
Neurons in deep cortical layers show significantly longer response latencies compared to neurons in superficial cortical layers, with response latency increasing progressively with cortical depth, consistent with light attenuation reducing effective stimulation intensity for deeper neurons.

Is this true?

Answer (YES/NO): NO